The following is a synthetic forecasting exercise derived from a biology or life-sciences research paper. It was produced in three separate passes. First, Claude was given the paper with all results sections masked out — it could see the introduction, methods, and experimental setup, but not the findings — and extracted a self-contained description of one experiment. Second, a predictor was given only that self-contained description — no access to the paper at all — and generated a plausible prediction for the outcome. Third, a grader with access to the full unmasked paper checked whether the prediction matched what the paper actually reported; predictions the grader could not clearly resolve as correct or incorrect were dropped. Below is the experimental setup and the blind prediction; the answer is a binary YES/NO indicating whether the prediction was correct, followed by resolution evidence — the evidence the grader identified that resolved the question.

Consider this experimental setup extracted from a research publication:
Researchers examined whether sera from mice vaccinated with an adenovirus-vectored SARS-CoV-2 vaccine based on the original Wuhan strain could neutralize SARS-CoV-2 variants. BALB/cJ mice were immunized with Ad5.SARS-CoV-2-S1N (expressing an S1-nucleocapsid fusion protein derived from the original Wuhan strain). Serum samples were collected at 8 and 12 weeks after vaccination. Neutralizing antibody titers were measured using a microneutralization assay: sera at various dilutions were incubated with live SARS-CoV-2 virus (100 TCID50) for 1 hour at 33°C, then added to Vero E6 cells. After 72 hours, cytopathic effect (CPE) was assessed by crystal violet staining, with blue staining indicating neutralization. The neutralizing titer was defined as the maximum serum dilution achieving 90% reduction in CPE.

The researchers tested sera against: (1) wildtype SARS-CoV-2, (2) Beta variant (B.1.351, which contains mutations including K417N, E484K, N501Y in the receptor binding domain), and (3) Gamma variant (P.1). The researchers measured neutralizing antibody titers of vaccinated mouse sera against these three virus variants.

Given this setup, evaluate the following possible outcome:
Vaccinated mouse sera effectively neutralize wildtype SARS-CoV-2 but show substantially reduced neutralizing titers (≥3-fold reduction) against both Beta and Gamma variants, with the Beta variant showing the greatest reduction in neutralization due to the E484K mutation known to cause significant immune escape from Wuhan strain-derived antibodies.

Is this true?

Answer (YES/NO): NO